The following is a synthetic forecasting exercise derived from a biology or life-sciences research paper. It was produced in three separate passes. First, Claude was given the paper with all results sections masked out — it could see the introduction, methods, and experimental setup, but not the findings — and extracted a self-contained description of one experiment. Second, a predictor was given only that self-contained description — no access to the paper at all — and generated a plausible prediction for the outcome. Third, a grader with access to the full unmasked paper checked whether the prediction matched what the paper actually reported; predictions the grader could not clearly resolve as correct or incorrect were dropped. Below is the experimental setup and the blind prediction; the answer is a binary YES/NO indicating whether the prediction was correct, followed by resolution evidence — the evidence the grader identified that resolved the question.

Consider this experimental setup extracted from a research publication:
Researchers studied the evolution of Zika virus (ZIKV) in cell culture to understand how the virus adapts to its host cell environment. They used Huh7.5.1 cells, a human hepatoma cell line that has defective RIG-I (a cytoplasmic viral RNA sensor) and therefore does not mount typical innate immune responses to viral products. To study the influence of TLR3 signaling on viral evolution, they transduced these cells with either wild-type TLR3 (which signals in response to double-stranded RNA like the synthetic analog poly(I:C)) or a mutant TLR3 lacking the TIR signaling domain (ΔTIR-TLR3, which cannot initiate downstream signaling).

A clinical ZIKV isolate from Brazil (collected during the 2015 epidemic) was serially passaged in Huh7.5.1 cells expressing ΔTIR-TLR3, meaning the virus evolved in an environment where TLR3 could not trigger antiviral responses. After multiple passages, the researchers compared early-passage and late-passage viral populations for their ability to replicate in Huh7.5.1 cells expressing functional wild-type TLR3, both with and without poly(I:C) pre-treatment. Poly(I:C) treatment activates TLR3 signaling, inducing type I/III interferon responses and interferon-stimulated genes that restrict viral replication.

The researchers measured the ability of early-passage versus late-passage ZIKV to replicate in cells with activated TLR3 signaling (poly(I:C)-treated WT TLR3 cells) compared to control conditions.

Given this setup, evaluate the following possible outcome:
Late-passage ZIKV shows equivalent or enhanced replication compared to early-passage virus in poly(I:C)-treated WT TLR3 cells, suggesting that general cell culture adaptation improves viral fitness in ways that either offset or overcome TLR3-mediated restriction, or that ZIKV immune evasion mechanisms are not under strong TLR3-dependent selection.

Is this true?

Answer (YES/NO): YES